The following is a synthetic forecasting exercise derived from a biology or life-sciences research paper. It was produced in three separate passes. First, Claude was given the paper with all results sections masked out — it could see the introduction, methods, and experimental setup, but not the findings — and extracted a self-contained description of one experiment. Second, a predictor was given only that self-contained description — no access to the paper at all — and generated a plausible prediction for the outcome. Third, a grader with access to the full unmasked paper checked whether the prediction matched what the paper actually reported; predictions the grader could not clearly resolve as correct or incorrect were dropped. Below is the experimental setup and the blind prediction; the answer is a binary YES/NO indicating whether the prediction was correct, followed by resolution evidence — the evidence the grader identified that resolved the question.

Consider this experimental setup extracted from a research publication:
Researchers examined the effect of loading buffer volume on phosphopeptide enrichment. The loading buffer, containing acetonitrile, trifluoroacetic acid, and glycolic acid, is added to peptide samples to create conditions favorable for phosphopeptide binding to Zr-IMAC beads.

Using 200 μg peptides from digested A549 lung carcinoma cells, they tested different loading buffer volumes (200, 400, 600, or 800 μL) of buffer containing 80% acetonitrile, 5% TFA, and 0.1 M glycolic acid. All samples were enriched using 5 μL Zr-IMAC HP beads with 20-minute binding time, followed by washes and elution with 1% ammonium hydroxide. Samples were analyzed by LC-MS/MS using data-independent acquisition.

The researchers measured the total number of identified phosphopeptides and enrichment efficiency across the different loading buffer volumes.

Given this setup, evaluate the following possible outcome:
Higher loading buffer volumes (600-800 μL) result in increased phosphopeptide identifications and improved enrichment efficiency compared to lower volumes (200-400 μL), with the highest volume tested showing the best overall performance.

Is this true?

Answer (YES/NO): NO